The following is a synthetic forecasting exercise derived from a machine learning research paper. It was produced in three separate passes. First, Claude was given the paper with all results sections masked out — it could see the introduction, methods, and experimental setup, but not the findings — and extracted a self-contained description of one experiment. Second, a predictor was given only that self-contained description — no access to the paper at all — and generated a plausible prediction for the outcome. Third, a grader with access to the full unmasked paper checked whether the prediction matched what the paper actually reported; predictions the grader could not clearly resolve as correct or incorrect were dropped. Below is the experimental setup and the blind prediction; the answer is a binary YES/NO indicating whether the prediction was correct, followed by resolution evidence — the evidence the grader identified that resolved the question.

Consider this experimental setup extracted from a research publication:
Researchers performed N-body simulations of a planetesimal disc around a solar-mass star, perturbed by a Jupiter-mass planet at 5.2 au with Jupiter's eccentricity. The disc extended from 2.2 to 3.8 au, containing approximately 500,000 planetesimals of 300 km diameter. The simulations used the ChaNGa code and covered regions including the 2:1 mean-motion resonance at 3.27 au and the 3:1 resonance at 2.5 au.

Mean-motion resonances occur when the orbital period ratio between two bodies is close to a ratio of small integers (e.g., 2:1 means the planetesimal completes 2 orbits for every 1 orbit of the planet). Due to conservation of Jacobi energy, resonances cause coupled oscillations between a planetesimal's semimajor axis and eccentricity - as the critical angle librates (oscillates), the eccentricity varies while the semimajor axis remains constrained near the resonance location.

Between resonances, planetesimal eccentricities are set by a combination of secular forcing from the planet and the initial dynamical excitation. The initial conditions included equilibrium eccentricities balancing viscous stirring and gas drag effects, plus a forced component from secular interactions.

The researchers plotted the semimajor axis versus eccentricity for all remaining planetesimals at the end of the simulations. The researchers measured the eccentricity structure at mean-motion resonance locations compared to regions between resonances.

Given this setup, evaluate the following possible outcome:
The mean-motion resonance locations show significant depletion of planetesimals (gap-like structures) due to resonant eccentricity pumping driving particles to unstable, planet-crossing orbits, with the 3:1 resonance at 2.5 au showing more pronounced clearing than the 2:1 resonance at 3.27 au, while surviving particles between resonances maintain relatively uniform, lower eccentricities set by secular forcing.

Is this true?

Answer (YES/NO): NO